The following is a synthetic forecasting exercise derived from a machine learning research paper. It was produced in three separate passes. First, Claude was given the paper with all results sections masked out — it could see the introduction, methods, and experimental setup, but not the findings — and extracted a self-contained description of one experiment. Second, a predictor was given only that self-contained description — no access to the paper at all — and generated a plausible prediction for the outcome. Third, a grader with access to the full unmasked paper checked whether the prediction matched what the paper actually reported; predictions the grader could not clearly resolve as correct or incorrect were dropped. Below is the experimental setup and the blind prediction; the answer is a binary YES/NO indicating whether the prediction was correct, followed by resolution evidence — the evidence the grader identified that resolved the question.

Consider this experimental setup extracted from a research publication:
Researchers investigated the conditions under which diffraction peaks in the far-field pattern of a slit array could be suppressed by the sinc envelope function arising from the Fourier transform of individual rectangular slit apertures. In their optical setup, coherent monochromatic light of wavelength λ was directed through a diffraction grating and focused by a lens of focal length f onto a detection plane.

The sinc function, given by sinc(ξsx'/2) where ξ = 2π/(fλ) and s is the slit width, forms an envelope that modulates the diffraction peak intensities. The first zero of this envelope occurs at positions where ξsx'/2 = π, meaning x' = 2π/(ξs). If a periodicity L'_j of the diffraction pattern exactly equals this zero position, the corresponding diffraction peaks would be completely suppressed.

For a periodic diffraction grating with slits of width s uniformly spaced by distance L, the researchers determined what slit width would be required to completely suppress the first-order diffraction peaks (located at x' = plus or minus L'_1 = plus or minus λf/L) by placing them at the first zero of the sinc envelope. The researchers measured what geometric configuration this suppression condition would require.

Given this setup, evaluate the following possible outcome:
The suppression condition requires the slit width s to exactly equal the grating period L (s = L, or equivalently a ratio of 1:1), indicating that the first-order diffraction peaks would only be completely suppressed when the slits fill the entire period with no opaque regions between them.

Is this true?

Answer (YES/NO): YES